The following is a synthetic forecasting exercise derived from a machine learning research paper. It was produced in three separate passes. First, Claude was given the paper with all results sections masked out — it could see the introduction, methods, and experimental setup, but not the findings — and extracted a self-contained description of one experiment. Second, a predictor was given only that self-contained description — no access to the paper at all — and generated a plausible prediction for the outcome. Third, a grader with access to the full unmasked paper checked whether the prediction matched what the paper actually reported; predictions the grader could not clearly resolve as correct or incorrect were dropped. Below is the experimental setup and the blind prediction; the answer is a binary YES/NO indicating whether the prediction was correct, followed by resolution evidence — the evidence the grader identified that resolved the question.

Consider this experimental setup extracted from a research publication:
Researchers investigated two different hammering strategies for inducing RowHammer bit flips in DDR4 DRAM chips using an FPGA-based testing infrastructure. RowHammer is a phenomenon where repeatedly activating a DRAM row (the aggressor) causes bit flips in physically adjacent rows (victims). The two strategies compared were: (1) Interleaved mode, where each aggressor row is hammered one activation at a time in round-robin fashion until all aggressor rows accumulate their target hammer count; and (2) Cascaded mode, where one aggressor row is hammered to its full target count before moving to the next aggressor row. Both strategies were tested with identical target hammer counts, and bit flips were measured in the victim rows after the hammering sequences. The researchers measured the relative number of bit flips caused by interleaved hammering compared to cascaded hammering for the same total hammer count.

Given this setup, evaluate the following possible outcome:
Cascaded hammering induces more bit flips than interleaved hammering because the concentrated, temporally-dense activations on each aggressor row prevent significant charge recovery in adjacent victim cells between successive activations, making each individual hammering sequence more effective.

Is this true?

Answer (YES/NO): NO